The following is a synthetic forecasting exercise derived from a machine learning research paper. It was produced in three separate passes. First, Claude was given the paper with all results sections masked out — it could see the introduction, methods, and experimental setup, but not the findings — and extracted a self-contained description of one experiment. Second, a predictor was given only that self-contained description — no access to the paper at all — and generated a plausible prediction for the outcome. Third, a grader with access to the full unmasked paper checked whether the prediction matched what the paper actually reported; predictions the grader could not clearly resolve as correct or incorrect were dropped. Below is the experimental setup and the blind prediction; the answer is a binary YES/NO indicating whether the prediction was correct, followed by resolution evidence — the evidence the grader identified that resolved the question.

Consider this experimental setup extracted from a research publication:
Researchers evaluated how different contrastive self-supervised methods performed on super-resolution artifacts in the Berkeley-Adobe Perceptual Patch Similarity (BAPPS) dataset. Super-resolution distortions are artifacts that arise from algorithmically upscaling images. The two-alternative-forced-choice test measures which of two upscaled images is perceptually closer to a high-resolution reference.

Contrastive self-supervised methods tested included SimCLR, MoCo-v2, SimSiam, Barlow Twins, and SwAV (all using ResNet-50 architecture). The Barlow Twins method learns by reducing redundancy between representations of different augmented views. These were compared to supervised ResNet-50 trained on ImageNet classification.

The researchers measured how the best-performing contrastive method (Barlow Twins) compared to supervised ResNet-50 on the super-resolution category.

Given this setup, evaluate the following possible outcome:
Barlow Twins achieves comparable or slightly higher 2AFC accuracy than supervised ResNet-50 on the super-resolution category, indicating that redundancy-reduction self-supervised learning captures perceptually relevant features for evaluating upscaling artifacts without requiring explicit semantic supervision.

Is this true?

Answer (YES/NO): NO